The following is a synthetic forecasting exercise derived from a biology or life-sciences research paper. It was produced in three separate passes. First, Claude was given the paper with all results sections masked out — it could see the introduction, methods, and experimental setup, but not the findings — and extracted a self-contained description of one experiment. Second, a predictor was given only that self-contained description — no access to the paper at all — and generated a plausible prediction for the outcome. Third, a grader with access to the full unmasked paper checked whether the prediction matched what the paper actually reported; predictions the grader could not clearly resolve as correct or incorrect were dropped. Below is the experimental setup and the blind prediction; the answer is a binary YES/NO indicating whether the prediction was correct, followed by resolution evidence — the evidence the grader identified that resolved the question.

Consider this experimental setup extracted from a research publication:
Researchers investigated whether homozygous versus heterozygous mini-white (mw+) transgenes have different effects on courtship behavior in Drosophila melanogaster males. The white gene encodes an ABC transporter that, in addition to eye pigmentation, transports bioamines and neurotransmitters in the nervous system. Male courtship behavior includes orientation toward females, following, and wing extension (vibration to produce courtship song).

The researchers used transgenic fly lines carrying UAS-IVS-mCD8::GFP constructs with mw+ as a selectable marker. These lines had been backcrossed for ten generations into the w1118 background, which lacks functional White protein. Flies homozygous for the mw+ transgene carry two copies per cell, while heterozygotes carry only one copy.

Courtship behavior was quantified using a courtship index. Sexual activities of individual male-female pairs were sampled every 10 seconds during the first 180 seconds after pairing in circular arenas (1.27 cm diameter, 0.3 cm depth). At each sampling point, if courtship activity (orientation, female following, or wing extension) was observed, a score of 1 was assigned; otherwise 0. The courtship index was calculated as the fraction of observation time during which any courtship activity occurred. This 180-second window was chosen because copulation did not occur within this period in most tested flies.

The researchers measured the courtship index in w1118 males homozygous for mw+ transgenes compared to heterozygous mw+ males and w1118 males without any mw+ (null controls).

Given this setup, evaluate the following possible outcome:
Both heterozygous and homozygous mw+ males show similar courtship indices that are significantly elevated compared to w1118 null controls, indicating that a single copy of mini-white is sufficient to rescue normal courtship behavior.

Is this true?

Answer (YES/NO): NO